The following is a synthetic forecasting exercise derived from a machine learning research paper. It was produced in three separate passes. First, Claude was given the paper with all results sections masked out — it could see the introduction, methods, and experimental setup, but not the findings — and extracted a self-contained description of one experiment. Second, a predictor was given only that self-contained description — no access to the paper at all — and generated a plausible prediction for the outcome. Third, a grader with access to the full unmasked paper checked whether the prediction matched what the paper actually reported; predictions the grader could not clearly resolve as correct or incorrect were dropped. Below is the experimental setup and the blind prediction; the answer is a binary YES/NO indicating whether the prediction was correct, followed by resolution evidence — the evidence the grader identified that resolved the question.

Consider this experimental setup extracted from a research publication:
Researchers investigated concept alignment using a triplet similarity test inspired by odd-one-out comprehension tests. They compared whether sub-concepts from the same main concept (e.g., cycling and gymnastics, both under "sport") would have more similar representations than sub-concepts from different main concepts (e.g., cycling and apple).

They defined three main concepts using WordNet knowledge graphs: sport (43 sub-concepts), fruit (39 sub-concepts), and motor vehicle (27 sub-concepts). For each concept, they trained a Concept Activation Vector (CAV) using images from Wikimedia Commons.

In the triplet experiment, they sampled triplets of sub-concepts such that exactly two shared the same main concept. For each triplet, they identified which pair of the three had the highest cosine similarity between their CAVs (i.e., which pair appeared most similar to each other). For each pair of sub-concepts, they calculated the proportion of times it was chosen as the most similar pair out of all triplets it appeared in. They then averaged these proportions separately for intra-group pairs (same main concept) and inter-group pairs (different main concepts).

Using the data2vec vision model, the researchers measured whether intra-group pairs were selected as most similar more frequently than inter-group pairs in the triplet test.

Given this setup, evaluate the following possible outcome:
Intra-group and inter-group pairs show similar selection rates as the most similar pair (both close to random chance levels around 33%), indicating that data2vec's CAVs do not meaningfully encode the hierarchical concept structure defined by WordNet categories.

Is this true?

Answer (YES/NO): NO